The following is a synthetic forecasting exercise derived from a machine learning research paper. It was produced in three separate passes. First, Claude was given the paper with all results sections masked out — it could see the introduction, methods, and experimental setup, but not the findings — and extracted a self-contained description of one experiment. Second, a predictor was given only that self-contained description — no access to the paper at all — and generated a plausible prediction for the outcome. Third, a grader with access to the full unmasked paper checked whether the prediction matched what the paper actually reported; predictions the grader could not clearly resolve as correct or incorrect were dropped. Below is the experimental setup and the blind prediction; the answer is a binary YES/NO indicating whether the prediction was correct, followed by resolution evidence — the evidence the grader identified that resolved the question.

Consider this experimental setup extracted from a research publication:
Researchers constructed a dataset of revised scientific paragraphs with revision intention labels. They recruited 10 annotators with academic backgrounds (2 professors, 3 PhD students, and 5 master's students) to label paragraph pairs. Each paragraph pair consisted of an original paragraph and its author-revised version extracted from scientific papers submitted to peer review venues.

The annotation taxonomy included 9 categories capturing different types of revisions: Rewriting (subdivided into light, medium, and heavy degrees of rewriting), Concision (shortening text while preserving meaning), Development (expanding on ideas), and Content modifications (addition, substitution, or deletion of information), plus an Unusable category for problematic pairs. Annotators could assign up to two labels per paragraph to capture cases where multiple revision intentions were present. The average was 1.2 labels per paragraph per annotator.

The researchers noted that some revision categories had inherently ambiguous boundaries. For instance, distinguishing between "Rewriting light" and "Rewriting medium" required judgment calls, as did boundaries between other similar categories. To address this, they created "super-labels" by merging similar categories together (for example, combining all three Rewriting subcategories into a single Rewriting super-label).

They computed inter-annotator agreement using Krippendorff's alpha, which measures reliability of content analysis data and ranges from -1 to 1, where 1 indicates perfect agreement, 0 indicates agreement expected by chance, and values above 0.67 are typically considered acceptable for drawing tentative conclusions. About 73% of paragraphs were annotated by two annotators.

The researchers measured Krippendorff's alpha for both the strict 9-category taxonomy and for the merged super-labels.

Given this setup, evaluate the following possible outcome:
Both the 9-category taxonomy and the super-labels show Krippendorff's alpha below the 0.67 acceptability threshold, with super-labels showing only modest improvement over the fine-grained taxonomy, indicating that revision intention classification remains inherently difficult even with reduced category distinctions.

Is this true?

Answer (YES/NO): NO